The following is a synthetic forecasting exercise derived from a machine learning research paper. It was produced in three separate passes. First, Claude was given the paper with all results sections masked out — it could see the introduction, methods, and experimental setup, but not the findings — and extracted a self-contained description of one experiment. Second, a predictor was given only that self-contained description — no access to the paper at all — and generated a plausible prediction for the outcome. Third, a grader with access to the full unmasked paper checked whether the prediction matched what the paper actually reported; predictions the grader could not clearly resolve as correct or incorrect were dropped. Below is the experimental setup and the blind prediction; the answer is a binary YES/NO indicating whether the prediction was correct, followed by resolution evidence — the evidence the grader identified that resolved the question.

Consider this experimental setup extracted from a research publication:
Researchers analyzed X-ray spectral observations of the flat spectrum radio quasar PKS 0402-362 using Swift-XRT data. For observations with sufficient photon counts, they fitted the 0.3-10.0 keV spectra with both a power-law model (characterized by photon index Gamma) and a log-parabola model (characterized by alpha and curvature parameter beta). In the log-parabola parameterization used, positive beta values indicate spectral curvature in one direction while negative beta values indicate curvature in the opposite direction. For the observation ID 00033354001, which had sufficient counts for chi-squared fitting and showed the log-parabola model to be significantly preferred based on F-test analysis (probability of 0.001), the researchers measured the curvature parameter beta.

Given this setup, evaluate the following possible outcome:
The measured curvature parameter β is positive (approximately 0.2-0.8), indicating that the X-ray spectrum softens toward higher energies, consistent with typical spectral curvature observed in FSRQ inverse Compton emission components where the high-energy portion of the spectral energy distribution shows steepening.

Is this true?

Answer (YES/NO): YES